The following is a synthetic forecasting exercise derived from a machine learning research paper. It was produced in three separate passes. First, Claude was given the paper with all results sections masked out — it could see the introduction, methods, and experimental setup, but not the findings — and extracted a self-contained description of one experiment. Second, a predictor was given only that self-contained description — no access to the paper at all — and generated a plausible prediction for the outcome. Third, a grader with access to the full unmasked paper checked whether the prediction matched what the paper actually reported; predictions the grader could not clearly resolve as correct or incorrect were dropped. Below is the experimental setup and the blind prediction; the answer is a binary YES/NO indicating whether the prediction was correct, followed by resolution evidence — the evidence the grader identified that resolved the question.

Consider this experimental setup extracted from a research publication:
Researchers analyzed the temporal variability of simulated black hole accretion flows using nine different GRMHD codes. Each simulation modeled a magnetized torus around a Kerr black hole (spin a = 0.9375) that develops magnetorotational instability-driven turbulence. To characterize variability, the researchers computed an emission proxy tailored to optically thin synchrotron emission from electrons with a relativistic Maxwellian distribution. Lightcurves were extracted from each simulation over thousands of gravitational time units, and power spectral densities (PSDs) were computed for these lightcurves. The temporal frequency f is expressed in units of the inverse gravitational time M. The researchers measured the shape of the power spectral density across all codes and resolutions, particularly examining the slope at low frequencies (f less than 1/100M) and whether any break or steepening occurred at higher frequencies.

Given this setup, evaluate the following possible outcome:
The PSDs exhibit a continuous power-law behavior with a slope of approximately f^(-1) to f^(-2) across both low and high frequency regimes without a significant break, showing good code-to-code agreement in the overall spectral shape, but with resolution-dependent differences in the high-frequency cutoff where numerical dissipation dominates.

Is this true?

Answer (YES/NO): NO